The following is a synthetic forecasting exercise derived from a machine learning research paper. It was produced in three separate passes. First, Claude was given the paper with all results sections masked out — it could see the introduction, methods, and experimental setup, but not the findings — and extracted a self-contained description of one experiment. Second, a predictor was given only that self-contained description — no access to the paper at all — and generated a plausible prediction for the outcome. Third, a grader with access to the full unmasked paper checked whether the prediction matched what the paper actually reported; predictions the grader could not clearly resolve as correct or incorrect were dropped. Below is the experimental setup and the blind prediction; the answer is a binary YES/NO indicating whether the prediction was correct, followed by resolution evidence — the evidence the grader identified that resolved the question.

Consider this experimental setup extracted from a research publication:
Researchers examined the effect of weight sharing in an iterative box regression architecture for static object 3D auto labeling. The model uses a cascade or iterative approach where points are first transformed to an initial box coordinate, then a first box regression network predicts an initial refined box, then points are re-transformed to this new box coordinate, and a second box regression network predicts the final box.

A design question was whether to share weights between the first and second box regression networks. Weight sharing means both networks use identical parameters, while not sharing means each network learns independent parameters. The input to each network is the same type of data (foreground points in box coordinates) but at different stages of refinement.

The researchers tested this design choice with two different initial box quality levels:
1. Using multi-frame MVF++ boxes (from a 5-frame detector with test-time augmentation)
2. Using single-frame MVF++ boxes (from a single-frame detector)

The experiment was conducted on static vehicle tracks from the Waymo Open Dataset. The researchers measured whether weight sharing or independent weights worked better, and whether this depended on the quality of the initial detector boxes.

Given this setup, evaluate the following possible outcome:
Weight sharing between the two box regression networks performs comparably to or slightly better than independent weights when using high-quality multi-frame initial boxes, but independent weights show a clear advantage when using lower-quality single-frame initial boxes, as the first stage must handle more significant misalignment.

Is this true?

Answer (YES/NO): YES